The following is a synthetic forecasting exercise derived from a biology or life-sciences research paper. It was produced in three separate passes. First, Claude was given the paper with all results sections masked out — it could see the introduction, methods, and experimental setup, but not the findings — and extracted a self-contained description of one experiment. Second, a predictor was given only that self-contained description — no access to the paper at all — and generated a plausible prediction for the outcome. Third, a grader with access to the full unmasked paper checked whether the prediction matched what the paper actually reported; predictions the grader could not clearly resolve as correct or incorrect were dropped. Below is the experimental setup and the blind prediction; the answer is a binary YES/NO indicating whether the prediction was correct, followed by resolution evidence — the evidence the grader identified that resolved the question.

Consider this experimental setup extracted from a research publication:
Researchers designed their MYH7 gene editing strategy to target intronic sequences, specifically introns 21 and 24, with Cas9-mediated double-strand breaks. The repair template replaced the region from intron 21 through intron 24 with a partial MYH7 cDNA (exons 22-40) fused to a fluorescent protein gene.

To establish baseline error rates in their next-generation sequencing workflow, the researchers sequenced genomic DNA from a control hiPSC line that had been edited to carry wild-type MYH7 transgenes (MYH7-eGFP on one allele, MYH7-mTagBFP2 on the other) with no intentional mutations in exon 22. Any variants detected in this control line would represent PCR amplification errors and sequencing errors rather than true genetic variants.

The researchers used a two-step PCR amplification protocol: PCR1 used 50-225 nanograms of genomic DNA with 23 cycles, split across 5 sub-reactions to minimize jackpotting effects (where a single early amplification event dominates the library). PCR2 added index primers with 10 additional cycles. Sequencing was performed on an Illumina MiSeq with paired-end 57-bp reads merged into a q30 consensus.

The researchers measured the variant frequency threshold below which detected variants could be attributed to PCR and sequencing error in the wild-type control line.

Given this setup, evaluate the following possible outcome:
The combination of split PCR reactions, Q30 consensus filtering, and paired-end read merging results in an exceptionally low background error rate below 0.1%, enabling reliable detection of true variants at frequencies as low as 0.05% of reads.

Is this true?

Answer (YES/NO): YES